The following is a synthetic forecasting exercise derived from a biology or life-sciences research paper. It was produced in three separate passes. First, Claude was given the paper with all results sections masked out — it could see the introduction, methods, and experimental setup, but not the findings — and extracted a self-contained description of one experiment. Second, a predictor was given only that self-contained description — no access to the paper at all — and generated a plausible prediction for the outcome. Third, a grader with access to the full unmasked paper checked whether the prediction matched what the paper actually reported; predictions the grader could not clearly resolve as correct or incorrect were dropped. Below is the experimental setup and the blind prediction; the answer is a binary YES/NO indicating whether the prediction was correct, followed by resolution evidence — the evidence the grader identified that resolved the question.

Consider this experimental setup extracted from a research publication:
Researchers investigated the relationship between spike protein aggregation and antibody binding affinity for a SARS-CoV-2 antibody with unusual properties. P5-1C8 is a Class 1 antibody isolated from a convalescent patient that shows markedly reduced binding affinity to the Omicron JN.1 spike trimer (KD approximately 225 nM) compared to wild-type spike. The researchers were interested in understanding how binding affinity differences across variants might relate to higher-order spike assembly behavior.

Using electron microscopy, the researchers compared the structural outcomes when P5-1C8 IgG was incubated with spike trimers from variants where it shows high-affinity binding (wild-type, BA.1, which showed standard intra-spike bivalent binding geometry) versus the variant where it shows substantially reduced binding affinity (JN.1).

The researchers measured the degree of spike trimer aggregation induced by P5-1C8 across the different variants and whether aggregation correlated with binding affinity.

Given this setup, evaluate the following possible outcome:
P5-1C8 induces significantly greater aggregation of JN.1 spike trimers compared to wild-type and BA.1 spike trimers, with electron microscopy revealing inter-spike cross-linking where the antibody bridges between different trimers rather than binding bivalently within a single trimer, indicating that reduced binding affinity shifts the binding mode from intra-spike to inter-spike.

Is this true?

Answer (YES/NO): NO